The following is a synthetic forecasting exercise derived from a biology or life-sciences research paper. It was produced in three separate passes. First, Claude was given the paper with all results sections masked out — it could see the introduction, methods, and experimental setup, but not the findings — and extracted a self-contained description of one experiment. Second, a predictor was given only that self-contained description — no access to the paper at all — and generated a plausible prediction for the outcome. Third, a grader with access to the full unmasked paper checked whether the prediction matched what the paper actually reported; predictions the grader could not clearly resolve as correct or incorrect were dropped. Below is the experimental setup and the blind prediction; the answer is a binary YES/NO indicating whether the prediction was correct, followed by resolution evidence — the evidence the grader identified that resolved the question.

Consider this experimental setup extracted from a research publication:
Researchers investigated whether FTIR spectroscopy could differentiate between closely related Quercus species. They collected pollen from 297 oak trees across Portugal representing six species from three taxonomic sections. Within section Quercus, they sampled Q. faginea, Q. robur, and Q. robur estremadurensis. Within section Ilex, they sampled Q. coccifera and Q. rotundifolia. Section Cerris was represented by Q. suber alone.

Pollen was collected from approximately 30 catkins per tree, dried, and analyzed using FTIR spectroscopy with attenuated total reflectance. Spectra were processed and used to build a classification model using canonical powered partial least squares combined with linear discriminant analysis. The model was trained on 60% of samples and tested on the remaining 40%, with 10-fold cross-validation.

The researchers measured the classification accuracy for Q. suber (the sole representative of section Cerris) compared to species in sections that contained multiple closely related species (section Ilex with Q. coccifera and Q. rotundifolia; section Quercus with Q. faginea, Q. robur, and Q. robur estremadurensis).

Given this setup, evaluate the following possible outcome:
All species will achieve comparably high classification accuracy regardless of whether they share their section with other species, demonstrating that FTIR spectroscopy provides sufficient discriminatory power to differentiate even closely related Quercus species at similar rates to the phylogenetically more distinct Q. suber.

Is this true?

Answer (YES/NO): NO